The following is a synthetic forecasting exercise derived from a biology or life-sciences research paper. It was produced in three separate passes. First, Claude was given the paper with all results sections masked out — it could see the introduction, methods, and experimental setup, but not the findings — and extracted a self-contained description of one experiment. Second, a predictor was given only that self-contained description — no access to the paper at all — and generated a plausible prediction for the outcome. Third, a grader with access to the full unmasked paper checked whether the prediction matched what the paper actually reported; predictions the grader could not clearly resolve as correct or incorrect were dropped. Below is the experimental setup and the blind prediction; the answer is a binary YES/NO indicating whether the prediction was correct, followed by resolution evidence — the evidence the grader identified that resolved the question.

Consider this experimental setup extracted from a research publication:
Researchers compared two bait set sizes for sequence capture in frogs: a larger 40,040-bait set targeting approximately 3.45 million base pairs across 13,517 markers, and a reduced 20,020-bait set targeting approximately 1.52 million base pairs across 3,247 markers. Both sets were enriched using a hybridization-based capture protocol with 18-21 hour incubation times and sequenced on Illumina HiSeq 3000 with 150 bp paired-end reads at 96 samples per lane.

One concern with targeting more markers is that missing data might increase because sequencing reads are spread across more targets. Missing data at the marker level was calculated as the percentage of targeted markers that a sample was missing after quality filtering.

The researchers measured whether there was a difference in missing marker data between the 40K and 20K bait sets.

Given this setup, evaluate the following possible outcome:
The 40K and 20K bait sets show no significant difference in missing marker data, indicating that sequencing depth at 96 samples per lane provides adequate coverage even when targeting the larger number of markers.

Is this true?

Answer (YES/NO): NO